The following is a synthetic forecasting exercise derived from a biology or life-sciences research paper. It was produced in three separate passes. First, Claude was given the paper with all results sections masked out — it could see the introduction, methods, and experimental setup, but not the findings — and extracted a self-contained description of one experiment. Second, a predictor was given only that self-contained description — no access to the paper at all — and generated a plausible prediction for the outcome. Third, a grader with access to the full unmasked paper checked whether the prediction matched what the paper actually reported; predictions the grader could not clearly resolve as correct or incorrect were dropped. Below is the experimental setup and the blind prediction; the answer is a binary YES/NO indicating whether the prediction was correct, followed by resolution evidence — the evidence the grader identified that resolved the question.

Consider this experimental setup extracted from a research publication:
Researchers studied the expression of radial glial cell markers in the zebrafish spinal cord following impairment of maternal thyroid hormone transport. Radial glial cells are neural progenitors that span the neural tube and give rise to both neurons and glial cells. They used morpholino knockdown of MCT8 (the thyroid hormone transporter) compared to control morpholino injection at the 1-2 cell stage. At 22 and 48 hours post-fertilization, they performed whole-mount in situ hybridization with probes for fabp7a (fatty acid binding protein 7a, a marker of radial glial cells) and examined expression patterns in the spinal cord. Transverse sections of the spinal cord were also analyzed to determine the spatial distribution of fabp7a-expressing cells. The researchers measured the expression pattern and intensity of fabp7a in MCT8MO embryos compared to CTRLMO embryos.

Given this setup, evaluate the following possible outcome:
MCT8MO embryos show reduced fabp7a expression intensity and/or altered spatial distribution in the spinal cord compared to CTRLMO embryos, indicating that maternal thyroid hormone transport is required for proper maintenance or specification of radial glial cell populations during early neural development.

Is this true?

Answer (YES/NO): YES